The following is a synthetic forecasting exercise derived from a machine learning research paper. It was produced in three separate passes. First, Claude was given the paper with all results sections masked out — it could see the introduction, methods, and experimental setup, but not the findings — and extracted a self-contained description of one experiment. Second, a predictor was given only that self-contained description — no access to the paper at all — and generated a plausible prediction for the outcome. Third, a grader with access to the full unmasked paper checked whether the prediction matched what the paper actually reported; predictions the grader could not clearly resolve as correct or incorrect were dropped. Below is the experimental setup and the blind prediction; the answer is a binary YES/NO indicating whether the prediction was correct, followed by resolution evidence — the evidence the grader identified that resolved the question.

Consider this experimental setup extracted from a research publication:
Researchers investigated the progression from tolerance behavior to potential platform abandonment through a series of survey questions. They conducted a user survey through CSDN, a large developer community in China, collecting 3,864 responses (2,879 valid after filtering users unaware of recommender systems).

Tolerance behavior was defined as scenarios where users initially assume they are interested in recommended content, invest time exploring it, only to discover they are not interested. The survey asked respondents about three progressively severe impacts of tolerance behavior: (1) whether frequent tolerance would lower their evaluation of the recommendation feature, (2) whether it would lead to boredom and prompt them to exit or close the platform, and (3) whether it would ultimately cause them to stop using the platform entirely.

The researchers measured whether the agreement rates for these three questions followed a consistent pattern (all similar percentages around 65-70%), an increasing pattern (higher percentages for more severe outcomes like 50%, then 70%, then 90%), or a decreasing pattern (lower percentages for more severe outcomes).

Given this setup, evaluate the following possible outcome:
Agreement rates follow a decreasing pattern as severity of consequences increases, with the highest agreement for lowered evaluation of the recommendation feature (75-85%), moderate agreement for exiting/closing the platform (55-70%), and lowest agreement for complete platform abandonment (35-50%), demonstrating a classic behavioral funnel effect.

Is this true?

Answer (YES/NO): NO